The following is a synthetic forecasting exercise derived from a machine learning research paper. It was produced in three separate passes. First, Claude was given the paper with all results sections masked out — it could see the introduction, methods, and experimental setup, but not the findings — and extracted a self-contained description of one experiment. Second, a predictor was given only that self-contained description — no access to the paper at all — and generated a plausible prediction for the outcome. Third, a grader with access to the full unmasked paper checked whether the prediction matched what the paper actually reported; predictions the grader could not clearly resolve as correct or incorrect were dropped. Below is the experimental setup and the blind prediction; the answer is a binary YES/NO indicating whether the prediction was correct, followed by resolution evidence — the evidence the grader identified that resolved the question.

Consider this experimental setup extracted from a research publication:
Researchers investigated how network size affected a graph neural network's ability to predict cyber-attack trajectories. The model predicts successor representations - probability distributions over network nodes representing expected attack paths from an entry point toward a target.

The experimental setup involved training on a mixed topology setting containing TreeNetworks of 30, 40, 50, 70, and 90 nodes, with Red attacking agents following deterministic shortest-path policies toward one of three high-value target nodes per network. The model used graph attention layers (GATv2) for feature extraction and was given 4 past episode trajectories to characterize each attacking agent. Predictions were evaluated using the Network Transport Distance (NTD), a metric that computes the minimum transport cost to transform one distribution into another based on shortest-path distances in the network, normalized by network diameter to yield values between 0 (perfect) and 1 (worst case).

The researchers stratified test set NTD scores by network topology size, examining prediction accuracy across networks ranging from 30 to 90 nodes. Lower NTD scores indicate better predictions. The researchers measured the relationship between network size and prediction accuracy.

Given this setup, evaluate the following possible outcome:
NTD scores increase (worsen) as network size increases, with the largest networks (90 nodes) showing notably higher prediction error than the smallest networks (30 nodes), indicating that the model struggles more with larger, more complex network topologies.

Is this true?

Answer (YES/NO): NO